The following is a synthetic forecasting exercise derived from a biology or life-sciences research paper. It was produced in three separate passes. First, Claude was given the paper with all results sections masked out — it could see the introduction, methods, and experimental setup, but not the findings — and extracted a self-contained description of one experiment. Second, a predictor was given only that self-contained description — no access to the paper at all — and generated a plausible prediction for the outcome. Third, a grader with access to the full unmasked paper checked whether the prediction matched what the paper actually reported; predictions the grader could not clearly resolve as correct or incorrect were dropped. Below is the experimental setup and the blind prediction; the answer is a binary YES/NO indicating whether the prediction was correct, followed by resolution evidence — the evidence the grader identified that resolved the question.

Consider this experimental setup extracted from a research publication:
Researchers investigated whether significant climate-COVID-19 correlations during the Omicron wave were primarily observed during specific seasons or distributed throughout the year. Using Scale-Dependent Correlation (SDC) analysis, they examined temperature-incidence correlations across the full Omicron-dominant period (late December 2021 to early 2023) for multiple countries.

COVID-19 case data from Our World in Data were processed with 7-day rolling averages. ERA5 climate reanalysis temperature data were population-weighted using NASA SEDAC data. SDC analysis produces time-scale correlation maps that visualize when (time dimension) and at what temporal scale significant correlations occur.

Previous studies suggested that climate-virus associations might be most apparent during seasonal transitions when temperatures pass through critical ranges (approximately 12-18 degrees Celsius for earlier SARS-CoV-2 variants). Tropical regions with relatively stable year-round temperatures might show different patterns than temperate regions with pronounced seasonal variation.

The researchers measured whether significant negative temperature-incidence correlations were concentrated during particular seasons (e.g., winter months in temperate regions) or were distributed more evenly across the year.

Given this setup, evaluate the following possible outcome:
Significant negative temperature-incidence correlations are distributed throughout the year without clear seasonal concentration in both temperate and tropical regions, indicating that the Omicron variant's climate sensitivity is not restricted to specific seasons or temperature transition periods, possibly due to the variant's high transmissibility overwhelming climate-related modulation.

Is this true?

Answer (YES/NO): NO